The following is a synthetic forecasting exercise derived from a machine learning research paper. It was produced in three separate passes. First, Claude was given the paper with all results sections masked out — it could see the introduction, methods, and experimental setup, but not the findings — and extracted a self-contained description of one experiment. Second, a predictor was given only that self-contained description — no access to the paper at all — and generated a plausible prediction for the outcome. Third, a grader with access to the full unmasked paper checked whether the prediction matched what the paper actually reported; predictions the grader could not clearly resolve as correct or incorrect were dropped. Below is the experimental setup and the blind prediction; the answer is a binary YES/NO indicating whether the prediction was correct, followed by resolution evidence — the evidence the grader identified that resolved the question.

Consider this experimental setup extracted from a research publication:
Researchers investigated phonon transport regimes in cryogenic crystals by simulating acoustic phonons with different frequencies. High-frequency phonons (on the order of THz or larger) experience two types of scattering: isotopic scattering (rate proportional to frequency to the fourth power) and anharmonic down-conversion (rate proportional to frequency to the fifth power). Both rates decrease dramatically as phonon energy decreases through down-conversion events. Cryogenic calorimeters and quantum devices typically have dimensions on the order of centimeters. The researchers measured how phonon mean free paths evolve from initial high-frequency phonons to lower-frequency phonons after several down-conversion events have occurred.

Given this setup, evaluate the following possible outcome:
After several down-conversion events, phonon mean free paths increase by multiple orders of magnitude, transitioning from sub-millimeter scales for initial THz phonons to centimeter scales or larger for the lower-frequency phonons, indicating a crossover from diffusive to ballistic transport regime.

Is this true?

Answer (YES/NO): YES